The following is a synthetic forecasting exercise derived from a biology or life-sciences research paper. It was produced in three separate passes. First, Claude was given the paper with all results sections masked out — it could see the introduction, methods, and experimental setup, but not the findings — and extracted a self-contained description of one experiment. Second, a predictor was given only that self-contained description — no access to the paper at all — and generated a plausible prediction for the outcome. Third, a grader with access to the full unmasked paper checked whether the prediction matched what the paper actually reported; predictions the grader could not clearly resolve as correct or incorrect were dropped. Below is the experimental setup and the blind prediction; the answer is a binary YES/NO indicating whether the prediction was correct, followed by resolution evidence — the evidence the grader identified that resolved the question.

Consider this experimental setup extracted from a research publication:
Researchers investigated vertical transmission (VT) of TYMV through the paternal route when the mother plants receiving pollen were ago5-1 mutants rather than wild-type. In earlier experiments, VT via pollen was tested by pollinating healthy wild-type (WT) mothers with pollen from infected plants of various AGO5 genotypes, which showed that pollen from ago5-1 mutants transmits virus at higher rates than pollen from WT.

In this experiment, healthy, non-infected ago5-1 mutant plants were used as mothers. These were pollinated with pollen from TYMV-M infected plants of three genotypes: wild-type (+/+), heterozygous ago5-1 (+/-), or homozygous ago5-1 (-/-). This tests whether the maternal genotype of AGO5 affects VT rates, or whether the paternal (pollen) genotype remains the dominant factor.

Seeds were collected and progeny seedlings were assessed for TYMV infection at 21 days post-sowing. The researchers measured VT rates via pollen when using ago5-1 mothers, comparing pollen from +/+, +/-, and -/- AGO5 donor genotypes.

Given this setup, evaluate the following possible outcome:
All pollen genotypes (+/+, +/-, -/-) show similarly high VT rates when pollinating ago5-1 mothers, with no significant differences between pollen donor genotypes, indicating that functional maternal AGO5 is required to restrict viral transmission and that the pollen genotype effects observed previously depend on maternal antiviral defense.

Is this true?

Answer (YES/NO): NO